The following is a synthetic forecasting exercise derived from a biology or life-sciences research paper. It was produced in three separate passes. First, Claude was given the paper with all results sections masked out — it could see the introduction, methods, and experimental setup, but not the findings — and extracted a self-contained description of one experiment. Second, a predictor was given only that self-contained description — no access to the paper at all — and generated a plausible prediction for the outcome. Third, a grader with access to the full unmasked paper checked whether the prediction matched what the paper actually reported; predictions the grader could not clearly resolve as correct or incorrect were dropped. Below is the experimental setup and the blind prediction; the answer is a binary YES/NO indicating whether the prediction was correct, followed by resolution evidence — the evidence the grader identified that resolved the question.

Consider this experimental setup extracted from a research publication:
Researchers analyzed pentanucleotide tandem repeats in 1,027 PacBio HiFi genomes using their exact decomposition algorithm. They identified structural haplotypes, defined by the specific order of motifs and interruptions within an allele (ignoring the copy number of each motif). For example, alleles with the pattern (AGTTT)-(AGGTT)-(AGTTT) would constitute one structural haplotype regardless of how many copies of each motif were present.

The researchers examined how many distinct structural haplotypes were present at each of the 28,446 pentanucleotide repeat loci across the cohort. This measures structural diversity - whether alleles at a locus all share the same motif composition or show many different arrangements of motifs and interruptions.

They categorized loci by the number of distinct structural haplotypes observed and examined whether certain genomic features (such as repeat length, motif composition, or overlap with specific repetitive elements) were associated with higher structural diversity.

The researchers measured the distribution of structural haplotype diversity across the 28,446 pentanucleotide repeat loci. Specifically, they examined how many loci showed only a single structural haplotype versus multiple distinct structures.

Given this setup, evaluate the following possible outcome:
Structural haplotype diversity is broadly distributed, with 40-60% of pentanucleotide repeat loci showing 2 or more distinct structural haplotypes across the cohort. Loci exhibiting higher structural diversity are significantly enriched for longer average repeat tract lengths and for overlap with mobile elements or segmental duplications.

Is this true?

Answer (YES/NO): NO